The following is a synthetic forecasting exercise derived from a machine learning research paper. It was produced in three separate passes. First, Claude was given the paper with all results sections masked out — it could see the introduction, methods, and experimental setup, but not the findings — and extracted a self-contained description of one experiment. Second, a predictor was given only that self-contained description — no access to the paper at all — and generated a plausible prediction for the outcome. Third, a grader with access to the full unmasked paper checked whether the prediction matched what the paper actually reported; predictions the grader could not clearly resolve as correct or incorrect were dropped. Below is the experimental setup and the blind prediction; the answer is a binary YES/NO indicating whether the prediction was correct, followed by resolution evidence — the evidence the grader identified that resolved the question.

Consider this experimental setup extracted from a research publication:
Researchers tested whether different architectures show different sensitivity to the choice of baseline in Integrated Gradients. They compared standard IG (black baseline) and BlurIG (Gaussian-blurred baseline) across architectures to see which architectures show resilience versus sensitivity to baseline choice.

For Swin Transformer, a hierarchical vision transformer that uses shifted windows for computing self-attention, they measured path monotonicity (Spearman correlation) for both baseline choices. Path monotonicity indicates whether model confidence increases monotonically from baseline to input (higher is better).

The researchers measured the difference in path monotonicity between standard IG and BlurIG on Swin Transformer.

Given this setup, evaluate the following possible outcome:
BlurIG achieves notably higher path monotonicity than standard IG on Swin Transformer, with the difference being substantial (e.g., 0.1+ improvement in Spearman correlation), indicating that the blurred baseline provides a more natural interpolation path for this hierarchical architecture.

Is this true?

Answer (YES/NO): NO